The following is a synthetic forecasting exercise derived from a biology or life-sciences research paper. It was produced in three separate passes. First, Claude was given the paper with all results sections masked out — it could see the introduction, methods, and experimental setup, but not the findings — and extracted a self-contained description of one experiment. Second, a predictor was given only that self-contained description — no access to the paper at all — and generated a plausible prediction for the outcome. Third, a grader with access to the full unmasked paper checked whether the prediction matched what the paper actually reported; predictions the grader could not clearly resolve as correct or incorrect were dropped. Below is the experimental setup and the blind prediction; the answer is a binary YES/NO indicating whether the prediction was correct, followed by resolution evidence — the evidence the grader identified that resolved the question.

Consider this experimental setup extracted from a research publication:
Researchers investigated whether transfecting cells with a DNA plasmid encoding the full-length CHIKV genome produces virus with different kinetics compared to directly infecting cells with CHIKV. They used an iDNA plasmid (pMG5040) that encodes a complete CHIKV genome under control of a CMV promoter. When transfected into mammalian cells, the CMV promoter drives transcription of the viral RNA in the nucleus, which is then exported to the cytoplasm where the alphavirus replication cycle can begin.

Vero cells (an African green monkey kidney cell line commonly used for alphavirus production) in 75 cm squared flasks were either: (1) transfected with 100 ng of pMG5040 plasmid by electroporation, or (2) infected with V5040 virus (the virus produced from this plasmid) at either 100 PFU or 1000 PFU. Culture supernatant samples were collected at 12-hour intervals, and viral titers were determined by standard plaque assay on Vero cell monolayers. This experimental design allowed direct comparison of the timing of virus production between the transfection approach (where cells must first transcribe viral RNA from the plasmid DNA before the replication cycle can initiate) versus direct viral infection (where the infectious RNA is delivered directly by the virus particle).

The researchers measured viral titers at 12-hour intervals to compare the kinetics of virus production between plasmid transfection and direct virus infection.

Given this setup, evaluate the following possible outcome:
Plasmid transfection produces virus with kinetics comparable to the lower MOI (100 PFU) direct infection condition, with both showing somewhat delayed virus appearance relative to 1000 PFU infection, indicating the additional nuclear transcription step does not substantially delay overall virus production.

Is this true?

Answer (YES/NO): NO